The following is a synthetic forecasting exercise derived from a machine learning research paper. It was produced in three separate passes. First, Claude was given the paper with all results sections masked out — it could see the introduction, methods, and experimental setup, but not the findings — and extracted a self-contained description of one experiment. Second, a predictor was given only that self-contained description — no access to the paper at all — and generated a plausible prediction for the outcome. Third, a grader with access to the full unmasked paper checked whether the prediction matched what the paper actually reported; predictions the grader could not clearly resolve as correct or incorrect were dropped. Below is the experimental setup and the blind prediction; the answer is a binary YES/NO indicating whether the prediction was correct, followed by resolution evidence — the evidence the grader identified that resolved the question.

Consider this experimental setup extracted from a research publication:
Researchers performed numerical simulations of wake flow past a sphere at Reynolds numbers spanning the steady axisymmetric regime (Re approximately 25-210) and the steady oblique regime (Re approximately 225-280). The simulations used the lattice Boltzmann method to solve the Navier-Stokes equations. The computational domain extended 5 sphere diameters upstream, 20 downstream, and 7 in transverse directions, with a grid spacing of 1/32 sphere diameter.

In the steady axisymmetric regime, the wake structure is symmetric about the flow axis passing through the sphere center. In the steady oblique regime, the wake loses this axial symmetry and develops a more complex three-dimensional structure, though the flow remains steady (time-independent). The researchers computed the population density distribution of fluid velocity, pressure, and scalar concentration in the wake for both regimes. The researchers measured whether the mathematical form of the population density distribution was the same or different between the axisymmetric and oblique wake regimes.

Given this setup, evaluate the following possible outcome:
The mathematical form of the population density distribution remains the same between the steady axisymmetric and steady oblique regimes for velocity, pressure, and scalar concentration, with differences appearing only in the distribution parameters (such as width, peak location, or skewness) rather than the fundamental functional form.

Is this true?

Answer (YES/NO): YES